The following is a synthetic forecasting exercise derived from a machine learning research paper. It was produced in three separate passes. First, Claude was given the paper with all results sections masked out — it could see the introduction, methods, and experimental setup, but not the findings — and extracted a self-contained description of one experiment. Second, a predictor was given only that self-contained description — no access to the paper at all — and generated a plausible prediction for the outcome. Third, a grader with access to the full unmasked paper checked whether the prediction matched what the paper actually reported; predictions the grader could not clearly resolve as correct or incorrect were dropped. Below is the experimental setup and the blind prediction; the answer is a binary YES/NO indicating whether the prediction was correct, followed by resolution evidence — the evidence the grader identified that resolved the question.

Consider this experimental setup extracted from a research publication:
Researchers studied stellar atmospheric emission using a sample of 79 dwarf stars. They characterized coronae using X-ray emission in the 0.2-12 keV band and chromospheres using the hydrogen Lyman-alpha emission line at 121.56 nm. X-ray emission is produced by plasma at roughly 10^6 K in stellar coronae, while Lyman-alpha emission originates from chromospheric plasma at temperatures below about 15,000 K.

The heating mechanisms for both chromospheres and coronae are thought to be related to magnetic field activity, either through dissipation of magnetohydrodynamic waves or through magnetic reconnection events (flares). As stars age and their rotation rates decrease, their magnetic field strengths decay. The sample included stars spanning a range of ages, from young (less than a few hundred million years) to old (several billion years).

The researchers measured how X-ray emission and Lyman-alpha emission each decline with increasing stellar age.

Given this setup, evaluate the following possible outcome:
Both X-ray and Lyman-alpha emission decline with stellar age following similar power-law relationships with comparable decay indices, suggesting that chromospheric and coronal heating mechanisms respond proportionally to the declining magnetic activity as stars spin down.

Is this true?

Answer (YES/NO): NO